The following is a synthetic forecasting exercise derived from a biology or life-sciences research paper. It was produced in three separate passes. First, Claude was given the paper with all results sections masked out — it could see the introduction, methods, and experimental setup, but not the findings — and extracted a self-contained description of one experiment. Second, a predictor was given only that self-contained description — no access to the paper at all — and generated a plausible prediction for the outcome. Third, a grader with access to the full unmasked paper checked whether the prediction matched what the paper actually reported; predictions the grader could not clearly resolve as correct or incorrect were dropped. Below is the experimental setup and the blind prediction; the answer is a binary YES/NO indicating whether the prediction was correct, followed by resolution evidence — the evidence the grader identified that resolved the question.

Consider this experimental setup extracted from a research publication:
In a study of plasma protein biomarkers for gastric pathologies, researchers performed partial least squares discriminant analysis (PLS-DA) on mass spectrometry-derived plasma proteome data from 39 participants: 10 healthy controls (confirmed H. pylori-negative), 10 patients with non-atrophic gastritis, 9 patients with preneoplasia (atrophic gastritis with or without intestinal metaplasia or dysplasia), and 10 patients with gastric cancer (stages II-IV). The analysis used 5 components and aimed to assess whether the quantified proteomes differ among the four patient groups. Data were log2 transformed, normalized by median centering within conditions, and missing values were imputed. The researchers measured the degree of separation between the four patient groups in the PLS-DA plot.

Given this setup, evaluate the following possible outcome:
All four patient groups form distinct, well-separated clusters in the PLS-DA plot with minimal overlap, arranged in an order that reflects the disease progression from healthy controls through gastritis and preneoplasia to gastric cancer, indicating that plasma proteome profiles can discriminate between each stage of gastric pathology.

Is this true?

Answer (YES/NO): NO